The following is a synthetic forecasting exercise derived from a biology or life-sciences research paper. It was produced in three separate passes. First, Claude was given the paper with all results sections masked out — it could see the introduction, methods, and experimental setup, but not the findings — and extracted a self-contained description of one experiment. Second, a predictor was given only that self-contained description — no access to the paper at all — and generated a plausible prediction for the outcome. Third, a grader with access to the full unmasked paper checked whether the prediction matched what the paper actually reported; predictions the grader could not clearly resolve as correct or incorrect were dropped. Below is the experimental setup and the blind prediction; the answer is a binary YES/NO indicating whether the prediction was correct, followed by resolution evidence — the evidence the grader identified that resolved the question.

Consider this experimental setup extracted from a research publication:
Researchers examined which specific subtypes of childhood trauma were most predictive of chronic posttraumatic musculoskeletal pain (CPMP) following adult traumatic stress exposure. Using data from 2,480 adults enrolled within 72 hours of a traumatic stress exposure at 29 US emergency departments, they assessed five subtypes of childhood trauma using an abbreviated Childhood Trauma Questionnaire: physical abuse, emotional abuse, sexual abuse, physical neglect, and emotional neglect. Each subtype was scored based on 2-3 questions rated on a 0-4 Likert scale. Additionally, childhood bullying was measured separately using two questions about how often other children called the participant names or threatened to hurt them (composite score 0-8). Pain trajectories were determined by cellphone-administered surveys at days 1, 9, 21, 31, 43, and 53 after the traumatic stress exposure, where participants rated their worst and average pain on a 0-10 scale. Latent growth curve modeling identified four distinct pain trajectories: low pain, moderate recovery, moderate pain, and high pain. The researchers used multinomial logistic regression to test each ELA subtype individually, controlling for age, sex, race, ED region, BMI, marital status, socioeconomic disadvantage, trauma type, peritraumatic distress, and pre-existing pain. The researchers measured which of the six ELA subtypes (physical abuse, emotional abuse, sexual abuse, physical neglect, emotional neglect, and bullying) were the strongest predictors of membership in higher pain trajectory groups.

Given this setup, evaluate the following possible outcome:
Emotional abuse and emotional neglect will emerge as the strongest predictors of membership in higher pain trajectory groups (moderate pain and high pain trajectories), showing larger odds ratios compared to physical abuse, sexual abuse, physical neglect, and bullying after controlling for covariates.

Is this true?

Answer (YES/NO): NO